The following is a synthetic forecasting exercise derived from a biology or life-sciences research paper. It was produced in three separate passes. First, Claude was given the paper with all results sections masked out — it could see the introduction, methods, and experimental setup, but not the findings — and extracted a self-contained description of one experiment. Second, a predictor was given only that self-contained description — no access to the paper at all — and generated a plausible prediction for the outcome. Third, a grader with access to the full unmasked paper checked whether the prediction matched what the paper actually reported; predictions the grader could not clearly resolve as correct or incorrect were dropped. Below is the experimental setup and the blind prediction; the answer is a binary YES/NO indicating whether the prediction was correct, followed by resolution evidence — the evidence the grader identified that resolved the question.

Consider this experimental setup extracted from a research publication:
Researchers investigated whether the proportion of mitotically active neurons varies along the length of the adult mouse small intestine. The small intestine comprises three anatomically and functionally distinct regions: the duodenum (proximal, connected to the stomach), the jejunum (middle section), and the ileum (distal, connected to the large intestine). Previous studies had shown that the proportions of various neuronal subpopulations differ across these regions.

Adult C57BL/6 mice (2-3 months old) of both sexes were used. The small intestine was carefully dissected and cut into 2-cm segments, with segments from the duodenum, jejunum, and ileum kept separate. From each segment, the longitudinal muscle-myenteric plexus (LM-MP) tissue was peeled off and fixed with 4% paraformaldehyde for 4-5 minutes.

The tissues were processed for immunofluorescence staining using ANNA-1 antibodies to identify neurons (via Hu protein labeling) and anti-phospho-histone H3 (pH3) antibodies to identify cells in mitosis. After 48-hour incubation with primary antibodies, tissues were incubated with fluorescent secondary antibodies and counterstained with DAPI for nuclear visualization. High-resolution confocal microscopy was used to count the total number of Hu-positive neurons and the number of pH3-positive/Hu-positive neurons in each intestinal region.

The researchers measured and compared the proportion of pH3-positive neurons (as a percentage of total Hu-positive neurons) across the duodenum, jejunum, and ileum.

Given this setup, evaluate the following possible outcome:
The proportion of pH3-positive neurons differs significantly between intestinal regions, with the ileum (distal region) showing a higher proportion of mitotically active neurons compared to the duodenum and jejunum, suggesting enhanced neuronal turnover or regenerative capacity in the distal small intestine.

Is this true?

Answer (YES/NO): NO